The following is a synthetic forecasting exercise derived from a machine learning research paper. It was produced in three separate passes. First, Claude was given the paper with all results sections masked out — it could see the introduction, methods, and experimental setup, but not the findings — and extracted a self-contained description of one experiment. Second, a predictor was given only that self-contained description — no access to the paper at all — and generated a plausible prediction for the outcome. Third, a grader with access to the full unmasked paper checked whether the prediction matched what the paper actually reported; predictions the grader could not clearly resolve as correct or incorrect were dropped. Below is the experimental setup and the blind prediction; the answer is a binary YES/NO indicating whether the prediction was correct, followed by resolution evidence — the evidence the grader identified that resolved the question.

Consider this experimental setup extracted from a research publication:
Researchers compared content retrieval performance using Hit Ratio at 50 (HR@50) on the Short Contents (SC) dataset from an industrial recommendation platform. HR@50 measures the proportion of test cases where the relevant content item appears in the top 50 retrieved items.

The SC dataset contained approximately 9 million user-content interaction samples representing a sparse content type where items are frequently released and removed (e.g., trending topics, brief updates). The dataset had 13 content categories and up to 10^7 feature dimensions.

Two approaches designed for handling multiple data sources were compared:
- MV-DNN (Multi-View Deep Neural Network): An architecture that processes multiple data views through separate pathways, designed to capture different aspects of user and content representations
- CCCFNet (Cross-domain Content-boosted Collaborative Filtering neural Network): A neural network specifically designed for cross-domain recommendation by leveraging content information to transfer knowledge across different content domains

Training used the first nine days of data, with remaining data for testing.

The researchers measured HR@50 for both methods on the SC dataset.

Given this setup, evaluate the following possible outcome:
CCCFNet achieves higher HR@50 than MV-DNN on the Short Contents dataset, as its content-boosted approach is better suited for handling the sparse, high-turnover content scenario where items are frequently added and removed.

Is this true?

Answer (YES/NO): NO